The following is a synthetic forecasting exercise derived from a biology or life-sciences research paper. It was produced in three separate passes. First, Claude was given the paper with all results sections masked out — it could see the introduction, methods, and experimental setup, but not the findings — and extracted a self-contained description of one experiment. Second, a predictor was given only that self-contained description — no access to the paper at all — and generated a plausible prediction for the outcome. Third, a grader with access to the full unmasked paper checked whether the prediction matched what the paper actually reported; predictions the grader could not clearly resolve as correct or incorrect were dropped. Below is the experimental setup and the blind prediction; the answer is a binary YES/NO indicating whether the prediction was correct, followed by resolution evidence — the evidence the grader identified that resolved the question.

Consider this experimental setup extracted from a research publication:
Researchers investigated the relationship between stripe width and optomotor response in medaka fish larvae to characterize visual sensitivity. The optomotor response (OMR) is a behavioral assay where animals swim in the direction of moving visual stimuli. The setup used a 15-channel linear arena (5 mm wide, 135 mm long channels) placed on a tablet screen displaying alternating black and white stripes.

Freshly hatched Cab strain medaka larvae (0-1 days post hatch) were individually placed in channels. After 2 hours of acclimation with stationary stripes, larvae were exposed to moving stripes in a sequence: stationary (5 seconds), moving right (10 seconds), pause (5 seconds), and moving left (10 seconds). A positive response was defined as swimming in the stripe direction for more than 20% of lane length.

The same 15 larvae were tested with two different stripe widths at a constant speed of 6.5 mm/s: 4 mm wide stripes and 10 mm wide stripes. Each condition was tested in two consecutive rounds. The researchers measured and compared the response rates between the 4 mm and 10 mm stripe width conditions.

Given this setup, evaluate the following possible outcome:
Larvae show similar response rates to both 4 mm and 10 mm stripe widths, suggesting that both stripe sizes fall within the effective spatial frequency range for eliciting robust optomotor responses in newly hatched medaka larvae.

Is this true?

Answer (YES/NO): YES